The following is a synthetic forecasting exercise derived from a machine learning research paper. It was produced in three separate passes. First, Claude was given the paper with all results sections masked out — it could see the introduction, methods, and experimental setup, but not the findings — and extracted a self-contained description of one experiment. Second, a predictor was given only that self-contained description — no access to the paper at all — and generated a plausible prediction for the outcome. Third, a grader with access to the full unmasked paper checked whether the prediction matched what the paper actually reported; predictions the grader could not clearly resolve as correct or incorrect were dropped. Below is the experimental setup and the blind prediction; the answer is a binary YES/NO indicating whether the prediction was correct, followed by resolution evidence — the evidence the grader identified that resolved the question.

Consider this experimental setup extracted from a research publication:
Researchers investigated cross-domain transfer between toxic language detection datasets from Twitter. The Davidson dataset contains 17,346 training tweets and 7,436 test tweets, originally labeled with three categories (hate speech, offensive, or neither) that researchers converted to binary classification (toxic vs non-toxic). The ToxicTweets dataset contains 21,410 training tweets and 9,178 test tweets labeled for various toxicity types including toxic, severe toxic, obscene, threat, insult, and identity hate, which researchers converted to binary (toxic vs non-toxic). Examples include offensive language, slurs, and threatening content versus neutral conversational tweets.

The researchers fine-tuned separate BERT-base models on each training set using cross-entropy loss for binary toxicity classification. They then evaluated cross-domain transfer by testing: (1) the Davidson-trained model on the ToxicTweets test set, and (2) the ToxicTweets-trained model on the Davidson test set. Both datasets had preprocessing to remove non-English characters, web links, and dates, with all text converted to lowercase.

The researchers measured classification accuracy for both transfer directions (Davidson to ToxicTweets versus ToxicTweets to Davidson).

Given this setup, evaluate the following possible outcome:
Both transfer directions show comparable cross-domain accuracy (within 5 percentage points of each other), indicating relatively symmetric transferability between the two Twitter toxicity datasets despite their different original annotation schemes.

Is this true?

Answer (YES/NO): NO